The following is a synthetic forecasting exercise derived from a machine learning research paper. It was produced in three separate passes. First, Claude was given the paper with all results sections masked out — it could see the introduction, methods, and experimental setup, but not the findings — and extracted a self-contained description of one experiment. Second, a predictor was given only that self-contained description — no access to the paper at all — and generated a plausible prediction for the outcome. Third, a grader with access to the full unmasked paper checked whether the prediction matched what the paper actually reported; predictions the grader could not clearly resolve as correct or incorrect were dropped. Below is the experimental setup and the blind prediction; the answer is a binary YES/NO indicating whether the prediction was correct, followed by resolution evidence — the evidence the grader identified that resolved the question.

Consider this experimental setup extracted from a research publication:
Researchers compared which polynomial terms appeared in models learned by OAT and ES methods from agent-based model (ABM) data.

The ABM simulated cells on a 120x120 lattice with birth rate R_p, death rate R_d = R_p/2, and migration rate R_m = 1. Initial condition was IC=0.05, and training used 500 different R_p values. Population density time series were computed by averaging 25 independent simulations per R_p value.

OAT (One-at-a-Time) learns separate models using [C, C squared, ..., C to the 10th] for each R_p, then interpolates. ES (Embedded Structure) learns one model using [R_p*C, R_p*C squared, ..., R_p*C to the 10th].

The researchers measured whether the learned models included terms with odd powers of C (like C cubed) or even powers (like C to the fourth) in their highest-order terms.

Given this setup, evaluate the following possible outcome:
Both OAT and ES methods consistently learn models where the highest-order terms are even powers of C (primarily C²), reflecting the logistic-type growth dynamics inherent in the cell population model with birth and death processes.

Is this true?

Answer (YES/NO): NO